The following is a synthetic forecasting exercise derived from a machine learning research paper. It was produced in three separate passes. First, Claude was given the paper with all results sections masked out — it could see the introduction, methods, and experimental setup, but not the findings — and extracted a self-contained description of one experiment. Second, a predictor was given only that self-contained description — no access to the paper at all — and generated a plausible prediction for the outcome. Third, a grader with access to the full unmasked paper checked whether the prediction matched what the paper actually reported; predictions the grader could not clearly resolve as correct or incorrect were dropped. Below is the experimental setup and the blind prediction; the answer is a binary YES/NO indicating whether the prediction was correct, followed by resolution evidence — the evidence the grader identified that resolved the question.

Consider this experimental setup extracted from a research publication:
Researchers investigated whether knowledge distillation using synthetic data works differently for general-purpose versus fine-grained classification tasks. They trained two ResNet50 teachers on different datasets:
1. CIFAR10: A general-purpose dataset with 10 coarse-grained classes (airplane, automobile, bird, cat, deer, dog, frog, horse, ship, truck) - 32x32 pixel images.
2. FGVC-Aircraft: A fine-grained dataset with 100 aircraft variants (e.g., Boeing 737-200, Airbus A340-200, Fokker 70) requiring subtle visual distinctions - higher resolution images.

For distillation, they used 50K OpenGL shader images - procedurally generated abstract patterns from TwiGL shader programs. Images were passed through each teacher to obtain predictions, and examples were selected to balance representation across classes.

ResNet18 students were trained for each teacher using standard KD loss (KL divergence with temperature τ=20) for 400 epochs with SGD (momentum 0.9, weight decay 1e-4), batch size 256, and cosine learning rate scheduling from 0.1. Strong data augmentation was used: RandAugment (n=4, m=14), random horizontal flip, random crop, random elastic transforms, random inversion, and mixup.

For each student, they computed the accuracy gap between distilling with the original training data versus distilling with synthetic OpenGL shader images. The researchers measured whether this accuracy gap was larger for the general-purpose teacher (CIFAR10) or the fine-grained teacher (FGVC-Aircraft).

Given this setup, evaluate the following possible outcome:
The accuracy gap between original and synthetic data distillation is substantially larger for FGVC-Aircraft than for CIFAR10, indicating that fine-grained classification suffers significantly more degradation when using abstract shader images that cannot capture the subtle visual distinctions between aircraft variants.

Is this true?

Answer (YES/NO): YES